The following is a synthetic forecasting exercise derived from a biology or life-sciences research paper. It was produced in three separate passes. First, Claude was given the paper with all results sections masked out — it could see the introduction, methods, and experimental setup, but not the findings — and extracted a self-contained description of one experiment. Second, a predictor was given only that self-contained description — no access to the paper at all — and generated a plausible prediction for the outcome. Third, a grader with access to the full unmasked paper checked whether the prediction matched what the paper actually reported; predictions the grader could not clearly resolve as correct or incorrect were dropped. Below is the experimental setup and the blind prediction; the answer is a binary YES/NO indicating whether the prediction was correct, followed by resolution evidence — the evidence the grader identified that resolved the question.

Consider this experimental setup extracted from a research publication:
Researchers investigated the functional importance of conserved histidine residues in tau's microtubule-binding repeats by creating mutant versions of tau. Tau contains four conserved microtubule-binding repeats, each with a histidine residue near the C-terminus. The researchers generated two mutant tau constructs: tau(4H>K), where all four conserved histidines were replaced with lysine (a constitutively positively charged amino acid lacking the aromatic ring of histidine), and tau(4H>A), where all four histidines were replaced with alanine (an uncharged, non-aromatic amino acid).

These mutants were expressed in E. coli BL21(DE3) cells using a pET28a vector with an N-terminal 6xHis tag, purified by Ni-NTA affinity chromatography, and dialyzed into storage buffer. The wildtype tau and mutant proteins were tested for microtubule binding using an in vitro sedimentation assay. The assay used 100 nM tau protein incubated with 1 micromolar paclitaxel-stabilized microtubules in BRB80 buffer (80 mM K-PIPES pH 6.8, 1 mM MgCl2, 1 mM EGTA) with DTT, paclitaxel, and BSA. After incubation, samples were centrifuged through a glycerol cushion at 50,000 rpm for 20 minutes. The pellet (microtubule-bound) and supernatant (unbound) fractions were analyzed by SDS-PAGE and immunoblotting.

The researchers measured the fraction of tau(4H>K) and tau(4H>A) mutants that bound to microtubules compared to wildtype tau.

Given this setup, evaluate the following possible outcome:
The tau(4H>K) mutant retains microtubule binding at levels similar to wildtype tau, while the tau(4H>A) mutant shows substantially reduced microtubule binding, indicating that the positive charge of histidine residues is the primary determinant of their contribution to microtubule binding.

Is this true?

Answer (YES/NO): NO